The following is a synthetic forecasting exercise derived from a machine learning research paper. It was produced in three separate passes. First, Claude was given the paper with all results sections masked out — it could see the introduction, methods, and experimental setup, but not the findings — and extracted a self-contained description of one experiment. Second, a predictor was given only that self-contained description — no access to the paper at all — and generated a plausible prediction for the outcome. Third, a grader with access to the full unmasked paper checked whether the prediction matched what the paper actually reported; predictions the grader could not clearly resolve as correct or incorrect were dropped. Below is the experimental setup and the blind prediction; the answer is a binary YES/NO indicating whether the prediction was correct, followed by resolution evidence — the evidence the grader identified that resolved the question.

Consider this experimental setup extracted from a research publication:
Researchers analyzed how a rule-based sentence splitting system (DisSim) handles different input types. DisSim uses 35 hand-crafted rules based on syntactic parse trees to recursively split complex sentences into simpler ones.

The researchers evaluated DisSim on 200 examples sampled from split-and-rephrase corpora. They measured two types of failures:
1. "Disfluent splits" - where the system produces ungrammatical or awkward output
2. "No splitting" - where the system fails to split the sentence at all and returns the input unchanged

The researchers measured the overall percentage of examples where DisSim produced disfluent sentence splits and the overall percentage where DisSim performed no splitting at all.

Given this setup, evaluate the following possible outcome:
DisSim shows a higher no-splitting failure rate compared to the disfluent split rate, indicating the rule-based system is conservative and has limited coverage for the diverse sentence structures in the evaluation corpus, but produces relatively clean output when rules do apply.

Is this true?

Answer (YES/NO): NO